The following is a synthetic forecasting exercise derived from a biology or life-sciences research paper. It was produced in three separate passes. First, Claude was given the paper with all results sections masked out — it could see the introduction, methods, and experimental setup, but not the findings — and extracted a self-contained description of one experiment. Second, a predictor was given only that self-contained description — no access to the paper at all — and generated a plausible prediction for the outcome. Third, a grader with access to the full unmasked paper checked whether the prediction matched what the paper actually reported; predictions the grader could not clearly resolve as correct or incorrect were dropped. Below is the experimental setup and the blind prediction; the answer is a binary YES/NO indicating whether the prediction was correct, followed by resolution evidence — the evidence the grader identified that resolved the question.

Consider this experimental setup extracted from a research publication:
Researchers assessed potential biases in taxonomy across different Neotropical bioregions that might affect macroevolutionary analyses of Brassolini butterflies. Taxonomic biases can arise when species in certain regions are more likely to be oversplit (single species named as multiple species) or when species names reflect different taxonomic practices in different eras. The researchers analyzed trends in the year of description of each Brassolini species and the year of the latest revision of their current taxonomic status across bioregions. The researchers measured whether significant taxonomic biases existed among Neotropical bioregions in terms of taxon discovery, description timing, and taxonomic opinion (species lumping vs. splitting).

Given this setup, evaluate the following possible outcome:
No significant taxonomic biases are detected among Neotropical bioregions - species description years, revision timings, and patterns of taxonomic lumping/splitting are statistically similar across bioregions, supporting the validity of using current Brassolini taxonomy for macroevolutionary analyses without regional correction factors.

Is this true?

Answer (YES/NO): YES